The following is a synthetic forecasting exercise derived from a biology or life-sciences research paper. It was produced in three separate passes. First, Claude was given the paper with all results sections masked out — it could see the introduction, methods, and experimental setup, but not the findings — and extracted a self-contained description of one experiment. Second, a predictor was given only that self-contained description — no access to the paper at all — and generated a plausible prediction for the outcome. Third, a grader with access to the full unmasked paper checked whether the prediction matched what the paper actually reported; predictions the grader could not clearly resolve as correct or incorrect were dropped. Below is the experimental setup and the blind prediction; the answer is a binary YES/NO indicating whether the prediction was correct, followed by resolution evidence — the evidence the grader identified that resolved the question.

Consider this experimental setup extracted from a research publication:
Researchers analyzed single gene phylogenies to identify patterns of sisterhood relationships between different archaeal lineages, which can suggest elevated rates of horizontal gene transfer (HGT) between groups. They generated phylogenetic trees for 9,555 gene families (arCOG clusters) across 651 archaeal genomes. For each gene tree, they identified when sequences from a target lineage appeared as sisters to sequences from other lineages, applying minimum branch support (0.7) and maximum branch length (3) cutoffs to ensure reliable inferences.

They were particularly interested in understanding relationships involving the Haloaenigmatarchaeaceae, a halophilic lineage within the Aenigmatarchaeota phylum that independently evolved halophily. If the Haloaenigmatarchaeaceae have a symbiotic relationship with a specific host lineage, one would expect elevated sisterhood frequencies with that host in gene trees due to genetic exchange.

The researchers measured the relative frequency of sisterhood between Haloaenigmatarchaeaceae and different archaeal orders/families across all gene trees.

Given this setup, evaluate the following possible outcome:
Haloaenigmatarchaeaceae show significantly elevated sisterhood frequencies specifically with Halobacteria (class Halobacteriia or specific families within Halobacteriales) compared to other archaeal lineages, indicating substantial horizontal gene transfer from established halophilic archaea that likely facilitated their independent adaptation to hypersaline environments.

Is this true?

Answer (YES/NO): NO